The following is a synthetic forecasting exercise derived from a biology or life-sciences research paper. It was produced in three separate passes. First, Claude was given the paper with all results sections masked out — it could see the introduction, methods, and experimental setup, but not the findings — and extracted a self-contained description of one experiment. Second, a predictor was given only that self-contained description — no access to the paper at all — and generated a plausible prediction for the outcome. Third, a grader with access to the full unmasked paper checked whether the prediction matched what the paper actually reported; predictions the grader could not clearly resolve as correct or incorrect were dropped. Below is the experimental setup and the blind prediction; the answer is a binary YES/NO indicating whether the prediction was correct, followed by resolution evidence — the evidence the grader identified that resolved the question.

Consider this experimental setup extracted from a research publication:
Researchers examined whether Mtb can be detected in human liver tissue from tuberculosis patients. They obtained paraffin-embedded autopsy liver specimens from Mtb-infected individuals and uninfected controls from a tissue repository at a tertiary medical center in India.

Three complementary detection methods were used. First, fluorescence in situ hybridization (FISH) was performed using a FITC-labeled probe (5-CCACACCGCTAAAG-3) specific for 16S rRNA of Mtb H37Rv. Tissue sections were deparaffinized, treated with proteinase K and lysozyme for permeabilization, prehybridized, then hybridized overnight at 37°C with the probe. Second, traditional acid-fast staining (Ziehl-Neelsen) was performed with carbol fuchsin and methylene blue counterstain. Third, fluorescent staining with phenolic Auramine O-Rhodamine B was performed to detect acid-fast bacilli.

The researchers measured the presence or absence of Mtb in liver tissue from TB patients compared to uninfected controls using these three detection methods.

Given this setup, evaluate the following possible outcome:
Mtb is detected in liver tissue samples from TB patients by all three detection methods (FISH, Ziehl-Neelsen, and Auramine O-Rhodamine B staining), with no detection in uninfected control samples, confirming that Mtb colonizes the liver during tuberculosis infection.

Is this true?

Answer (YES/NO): YES